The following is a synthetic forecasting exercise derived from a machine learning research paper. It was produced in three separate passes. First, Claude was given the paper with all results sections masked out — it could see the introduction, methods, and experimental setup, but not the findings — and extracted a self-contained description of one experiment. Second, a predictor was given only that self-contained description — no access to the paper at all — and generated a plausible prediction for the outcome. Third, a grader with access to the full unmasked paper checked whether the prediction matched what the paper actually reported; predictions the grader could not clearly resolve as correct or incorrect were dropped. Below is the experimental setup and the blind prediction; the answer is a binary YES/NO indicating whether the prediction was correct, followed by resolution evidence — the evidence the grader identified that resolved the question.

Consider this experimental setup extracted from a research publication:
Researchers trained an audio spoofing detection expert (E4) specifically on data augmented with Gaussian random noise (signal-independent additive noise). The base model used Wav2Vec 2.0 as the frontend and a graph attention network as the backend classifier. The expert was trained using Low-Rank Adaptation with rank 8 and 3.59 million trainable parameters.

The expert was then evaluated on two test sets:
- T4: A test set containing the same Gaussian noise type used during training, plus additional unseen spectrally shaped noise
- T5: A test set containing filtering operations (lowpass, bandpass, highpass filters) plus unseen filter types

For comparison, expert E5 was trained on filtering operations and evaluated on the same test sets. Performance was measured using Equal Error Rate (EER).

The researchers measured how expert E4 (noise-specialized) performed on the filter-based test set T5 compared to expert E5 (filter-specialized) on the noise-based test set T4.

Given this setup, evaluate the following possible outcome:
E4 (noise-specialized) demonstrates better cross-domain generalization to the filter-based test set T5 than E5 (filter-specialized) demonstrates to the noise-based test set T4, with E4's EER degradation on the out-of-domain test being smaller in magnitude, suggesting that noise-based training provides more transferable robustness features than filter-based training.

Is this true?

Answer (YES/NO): NO